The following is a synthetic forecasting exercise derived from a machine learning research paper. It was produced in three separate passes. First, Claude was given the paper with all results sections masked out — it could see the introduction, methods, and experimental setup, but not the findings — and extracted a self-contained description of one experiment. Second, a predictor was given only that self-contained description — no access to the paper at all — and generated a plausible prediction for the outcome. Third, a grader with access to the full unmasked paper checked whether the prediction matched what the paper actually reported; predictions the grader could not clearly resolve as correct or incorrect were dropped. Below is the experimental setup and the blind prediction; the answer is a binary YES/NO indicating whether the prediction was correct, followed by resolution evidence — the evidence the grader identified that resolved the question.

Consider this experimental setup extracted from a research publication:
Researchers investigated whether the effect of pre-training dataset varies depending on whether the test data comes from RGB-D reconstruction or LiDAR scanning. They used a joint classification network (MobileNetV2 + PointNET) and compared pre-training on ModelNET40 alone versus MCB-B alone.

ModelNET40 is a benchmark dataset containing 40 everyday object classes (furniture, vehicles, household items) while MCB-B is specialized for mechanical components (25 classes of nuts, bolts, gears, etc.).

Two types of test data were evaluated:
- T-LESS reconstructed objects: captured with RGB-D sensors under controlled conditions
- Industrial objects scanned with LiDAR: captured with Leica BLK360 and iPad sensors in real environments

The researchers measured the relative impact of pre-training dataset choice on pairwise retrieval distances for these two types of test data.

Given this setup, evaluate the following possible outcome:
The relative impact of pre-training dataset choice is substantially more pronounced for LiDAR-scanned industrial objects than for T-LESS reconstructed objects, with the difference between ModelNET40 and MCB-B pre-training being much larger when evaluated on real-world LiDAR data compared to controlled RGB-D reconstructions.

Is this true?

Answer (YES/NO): YES